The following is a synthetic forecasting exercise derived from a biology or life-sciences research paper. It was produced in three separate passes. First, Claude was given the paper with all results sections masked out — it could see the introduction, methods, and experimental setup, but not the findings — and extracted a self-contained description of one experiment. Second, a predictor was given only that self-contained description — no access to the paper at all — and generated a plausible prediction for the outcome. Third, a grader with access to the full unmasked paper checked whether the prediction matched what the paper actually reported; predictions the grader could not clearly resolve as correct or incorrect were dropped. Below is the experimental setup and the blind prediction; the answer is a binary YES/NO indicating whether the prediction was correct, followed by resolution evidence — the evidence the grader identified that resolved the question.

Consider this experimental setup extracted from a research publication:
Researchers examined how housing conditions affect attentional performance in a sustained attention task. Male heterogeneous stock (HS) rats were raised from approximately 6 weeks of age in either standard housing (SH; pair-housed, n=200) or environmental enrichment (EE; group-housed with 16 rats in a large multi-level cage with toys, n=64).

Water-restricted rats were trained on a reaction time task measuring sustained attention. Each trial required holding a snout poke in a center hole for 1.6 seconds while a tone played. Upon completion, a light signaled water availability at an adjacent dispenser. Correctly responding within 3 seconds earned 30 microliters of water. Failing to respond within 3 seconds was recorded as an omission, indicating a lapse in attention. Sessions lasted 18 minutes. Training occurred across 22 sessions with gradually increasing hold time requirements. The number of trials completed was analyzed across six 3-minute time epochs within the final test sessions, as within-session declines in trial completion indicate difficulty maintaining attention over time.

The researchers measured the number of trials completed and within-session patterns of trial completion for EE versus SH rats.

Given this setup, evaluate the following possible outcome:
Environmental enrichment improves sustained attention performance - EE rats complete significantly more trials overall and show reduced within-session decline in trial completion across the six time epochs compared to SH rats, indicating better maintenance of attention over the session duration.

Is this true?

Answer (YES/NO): YES